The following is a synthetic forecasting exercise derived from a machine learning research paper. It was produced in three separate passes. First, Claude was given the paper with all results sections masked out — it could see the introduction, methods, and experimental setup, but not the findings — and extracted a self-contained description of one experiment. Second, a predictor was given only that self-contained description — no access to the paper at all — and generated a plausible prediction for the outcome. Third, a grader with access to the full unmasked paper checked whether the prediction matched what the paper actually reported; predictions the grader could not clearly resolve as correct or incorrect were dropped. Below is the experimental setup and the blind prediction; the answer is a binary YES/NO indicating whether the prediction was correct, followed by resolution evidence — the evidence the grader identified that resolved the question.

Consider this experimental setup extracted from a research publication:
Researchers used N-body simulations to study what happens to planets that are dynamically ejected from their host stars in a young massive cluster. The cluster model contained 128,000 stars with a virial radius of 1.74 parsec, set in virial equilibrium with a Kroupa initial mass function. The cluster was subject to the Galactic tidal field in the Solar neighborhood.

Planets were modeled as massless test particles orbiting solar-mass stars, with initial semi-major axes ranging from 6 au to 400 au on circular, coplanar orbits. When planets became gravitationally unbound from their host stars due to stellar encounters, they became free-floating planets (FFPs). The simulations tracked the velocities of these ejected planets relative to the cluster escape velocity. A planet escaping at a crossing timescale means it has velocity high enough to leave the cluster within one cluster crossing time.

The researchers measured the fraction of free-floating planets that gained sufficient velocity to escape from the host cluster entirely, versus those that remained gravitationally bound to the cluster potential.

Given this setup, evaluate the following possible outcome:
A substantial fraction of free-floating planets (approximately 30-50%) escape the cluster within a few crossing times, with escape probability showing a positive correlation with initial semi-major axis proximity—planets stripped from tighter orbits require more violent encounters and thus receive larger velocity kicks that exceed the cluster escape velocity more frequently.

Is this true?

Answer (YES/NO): NO